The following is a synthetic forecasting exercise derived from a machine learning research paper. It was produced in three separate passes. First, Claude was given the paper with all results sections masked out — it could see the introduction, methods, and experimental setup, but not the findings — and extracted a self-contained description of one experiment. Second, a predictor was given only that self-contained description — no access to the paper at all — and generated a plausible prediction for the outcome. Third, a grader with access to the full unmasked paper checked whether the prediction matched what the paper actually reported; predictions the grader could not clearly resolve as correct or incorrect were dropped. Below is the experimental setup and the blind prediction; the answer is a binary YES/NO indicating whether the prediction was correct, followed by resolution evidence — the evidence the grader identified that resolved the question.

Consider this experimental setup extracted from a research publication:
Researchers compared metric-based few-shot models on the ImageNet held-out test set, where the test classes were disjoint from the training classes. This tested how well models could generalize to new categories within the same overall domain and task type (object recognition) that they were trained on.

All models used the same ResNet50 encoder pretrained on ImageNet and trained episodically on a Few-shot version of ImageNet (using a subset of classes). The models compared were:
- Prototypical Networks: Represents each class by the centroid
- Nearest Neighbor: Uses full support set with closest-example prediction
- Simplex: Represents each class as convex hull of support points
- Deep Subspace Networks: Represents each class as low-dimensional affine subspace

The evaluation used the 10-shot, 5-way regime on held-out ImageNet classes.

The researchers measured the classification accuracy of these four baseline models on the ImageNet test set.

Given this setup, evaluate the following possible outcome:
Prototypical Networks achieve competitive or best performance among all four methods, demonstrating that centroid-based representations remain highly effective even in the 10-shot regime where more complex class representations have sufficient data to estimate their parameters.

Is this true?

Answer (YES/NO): YES